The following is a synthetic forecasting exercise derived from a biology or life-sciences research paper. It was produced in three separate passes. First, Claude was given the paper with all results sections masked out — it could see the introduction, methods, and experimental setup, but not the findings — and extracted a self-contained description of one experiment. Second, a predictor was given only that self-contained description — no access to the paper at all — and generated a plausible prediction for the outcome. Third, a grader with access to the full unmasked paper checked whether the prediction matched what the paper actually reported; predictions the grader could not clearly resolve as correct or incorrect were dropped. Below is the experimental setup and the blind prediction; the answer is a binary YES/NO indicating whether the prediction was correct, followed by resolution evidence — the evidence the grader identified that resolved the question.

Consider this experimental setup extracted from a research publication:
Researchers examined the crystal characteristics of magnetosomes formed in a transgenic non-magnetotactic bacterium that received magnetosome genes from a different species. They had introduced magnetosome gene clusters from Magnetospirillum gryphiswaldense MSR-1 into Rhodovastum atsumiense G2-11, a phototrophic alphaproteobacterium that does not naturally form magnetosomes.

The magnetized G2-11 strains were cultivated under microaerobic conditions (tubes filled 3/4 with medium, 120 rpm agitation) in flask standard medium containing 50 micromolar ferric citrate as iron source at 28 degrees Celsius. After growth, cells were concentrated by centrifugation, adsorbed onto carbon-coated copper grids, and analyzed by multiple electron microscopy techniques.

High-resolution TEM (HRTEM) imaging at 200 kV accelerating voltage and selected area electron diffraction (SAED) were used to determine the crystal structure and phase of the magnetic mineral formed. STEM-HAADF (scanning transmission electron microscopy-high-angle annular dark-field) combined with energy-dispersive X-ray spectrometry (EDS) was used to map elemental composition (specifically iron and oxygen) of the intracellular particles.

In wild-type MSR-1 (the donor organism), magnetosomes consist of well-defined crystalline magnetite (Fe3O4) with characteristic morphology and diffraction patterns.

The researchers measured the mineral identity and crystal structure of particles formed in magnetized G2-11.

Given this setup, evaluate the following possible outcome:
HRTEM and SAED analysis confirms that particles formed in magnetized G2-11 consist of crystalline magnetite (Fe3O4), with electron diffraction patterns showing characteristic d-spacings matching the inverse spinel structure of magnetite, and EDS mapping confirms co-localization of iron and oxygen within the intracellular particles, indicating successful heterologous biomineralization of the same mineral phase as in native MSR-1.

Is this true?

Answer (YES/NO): YES